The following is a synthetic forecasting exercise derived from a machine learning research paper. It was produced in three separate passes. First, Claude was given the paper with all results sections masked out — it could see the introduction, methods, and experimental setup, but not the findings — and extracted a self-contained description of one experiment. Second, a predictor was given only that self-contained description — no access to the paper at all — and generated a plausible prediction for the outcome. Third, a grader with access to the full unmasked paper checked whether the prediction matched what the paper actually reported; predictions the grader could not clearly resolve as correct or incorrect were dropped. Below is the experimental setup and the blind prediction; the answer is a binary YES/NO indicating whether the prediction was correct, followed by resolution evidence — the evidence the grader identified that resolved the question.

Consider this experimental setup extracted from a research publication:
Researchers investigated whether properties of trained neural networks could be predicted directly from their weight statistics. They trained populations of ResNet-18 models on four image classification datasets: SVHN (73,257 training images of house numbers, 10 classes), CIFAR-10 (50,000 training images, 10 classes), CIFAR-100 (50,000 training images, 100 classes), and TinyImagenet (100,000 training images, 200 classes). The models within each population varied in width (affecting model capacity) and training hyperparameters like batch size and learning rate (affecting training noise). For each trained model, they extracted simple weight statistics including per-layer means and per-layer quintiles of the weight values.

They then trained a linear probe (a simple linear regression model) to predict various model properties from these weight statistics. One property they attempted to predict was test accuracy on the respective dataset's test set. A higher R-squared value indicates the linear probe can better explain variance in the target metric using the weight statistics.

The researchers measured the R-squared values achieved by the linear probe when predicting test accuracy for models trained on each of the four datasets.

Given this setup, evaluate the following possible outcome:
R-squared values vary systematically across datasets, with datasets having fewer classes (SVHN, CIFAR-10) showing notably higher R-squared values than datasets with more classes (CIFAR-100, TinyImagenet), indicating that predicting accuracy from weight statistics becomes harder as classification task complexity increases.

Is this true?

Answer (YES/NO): NO